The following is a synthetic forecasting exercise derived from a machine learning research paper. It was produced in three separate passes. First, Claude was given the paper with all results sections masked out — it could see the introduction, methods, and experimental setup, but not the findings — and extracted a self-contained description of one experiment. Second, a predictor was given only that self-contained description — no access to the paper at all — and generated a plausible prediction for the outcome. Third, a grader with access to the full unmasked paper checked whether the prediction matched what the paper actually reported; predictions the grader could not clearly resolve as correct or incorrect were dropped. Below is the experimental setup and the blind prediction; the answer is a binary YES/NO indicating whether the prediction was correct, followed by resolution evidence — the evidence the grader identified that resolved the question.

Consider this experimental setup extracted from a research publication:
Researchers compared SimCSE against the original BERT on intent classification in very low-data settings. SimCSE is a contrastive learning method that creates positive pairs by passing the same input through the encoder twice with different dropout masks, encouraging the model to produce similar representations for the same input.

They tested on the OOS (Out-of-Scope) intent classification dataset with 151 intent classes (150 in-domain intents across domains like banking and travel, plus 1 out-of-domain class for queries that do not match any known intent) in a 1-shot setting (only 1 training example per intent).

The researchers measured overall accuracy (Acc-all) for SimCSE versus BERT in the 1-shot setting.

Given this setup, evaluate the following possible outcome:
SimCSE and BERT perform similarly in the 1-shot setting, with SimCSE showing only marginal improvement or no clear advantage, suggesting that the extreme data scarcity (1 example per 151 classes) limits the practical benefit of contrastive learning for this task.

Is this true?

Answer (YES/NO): YES